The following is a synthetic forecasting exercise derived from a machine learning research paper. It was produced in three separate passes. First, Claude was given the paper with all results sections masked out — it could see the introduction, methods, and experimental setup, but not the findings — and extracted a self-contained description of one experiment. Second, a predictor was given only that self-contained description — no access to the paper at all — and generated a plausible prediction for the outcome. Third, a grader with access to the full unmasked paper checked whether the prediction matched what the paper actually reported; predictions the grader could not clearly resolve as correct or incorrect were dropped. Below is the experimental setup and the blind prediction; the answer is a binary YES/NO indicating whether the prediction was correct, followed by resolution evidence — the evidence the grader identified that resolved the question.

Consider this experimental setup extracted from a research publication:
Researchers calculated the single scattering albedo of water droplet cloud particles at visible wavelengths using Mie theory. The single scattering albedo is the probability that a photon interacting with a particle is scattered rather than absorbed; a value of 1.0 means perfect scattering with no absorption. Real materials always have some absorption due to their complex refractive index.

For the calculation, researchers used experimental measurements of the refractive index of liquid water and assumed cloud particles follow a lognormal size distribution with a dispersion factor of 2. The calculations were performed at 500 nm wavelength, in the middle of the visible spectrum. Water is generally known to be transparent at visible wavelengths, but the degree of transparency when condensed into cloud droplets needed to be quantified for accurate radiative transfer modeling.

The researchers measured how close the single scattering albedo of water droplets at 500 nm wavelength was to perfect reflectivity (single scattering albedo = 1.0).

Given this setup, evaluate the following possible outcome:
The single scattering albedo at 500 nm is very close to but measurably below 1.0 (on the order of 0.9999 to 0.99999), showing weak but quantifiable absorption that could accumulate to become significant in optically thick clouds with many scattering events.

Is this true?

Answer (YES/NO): NO